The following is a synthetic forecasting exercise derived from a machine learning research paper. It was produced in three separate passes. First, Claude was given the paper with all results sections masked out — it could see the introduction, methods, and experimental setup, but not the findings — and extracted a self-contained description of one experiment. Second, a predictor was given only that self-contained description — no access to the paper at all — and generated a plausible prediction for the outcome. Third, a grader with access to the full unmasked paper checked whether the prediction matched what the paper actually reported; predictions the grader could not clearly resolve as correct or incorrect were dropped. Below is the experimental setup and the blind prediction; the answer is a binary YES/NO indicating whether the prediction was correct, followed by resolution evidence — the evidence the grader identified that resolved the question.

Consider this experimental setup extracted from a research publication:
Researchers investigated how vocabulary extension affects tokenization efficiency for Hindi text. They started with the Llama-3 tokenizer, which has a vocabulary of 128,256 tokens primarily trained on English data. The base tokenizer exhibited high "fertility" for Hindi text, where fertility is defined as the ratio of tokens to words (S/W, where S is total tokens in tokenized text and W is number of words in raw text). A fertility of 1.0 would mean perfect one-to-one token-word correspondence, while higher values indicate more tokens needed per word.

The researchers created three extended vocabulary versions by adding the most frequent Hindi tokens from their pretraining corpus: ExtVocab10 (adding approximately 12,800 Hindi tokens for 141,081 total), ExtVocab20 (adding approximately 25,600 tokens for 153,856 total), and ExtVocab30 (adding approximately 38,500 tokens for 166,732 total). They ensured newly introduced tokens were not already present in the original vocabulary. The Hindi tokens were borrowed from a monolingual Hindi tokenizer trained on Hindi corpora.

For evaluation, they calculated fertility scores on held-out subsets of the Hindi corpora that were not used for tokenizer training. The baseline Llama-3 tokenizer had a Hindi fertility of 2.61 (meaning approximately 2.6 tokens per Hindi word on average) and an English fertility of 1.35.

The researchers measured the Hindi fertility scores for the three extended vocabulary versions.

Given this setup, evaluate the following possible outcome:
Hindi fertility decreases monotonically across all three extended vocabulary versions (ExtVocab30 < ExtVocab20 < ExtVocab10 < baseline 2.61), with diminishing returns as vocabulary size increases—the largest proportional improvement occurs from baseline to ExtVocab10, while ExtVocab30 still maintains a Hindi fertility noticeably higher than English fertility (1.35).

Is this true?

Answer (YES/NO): NO